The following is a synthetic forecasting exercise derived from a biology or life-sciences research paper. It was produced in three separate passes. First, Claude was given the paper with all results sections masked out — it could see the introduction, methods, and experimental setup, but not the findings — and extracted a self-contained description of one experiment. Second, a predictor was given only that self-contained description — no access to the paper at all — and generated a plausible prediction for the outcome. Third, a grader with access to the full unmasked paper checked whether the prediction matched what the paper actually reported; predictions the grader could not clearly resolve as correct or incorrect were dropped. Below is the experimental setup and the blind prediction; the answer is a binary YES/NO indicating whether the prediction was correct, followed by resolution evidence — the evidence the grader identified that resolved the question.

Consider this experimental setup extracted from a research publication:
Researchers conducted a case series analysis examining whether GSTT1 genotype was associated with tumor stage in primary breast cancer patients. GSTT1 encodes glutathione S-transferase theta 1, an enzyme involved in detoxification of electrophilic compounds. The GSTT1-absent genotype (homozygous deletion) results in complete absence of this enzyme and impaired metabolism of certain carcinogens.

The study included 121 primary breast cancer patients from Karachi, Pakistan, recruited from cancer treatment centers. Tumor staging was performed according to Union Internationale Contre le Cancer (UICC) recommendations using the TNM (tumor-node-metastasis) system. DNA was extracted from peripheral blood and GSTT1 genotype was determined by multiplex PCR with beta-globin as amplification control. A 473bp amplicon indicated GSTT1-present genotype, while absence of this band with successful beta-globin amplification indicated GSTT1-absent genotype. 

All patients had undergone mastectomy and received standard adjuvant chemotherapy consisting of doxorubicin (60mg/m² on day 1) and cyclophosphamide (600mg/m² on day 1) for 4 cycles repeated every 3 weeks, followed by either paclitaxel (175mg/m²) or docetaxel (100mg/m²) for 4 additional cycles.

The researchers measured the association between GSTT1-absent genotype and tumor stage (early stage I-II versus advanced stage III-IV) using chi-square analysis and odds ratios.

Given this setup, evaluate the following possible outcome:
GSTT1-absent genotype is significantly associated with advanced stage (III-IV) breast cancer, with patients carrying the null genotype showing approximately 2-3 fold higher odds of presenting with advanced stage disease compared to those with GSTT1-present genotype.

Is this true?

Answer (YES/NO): NO